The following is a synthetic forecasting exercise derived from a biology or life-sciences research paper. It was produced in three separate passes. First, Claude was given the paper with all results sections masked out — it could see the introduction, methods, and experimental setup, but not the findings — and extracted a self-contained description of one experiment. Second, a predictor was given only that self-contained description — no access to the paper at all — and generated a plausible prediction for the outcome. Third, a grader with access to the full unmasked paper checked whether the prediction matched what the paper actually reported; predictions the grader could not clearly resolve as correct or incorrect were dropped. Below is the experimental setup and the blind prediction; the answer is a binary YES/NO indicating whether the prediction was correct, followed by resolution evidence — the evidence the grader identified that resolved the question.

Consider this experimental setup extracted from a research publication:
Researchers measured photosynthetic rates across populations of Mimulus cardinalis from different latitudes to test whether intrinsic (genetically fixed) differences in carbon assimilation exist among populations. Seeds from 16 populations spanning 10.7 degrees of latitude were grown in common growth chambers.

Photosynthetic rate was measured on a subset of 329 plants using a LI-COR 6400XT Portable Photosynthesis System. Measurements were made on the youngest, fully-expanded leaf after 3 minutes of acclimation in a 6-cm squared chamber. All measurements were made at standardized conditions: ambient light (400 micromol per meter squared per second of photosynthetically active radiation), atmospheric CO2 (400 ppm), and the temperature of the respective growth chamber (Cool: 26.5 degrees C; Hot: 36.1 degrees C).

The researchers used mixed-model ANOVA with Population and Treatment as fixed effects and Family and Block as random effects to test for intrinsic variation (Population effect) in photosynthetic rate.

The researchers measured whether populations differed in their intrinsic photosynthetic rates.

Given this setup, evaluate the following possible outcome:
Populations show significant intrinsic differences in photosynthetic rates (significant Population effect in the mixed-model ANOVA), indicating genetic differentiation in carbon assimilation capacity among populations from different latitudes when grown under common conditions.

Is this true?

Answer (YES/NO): YES